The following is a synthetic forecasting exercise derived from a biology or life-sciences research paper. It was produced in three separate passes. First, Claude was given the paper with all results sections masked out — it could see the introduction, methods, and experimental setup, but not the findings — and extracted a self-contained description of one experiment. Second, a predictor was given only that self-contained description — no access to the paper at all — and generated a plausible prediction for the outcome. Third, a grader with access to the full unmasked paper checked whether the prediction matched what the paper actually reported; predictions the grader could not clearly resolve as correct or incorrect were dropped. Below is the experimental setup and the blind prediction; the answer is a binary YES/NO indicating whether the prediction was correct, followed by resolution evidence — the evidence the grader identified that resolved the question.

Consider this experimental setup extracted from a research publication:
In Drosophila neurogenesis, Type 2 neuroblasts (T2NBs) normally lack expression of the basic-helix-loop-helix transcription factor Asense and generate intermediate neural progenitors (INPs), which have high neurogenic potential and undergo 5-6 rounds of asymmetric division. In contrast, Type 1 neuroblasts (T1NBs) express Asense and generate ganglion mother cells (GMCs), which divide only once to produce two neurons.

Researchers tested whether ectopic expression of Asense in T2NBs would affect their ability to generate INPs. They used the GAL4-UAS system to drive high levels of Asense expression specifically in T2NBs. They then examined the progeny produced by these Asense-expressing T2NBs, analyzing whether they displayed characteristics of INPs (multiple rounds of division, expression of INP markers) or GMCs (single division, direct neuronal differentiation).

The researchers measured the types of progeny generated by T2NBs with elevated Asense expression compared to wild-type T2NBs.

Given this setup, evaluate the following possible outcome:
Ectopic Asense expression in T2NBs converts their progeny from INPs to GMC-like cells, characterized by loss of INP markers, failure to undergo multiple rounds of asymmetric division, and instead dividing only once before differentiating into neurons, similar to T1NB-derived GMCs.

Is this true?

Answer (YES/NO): YES